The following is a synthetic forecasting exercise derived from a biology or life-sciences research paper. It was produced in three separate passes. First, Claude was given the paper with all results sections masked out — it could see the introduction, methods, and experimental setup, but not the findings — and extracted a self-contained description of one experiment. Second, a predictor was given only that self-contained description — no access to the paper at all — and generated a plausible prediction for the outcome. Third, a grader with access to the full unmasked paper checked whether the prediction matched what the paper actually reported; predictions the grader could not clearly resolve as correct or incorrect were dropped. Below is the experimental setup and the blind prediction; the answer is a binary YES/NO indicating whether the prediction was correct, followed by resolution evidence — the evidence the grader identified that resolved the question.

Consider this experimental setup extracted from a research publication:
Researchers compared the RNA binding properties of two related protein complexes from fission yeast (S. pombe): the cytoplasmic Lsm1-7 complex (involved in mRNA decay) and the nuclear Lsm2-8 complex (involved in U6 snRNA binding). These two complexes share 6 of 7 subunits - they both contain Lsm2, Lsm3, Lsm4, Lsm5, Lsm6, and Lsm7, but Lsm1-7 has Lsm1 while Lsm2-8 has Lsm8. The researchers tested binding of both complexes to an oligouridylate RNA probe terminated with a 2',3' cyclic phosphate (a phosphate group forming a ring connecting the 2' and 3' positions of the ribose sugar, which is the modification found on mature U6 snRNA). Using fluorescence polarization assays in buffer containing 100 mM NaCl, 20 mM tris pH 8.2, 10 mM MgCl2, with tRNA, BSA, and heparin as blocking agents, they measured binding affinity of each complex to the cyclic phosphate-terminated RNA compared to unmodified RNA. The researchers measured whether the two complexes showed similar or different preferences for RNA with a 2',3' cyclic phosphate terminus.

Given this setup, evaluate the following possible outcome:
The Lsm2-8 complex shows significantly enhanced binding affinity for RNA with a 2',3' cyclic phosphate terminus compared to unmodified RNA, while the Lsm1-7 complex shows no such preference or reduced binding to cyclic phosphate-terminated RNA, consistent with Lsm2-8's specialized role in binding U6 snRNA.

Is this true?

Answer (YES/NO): YES